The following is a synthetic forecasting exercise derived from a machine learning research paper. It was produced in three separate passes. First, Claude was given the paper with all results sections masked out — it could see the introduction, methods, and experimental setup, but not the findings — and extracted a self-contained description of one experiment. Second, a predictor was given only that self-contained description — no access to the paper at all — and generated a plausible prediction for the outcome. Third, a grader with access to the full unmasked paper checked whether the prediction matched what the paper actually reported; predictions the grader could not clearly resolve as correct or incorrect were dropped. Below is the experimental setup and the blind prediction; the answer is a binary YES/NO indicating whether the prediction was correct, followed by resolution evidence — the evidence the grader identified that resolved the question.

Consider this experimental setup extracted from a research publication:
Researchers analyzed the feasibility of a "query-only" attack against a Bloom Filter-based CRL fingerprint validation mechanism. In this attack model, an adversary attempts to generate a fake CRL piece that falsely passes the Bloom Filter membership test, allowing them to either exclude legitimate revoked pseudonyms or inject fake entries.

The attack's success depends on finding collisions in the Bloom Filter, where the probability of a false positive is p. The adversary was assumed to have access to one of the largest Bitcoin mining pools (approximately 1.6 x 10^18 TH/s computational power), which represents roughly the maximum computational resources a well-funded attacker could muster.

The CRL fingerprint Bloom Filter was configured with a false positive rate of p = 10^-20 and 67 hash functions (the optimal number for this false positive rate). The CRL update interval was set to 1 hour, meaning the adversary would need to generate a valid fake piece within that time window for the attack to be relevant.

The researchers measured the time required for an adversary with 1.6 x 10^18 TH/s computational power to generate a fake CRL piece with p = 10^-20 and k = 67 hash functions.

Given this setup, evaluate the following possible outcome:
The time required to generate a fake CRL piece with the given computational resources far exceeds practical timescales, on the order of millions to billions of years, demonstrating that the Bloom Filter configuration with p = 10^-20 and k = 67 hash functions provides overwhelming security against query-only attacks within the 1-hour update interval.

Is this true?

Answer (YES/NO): NO